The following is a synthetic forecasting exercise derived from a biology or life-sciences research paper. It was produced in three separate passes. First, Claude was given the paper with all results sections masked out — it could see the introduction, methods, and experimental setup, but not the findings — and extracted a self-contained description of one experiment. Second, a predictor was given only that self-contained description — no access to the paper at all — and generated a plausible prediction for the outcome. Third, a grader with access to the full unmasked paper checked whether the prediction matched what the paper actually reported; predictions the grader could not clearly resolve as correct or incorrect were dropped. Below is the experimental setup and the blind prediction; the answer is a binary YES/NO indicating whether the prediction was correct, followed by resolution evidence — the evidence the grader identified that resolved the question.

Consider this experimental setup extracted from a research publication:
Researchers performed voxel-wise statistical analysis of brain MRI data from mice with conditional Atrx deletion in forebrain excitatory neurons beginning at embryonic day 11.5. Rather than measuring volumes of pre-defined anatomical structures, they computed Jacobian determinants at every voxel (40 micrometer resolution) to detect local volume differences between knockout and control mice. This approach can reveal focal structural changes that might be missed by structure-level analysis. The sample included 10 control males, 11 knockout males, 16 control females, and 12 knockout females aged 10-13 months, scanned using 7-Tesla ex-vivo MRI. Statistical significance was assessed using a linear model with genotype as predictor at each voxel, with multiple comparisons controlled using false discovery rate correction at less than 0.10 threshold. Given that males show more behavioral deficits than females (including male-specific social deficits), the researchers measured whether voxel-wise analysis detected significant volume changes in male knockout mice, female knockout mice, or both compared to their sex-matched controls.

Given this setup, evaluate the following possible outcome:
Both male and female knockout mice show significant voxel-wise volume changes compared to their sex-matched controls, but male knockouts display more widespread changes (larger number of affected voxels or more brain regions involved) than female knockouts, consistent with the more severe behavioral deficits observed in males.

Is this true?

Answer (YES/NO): NO